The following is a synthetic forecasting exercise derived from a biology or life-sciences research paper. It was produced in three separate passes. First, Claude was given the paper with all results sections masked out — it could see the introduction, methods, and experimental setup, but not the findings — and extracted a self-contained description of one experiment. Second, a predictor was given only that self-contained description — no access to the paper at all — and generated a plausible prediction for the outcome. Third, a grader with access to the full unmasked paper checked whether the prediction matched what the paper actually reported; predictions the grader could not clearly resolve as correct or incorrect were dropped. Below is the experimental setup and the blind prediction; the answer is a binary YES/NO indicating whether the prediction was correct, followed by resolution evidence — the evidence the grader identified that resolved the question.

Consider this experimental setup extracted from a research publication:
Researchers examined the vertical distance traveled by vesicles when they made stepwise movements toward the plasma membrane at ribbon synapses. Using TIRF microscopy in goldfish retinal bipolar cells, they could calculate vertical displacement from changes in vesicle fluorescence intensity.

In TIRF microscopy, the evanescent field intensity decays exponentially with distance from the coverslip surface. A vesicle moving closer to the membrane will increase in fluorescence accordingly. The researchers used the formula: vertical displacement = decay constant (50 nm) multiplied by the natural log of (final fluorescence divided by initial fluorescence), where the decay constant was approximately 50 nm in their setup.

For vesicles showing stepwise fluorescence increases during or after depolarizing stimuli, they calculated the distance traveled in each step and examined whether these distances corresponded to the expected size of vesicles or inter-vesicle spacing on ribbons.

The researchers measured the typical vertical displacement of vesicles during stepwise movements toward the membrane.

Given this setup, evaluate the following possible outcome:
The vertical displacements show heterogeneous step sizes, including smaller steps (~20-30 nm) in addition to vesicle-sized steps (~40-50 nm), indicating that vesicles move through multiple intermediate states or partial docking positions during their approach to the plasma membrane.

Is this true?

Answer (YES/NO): NO